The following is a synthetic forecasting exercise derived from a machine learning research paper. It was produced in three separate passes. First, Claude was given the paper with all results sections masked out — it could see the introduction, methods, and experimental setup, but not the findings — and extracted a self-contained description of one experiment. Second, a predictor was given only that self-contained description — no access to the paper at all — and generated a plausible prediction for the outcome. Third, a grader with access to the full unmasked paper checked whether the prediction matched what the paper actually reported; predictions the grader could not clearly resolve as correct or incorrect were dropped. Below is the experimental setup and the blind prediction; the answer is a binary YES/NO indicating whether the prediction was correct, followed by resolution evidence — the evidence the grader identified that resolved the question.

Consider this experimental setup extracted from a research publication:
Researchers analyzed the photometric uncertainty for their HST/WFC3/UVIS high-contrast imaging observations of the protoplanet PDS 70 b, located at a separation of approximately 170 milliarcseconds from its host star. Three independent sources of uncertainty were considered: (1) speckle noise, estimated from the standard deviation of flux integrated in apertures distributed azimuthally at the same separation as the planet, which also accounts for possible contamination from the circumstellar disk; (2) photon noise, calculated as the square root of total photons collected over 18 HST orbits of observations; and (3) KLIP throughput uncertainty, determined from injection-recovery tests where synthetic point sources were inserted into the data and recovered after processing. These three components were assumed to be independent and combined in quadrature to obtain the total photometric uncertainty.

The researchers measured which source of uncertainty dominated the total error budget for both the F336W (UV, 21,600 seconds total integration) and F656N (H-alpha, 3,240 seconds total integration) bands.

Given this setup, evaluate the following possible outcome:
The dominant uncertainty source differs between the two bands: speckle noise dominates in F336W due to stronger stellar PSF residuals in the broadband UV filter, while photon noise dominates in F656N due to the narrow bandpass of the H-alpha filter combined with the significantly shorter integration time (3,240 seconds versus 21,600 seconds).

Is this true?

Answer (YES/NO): NO